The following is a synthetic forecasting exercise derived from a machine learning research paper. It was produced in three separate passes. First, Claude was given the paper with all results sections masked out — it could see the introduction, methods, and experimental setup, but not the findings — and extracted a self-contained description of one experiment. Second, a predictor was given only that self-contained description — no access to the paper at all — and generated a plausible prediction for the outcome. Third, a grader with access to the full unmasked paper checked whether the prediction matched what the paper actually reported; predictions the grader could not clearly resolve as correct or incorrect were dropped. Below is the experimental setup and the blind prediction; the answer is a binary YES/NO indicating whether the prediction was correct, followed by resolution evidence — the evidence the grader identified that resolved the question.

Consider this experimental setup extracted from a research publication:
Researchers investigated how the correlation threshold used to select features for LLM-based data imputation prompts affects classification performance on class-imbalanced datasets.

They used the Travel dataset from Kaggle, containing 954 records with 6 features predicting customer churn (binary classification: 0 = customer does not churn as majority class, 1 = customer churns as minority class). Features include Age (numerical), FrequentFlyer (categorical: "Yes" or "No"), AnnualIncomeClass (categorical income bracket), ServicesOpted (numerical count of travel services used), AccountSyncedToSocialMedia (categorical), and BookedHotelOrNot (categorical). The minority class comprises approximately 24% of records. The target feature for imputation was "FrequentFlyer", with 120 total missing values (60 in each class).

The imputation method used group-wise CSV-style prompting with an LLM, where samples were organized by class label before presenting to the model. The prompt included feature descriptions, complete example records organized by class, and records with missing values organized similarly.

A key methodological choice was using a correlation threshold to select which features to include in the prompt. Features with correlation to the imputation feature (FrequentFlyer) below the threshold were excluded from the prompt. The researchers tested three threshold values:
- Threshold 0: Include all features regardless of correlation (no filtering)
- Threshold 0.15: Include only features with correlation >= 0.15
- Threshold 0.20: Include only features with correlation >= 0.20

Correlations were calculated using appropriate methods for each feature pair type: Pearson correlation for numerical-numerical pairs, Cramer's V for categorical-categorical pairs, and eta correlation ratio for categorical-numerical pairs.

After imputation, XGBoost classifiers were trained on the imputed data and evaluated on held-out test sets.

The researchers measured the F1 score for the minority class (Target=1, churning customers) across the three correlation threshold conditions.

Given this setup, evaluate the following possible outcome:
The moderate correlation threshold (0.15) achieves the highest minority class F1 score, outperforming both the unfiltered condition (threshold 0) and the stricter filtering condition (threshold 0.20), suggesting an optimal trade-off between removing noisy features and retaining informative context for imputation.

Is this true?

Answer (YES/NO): NO